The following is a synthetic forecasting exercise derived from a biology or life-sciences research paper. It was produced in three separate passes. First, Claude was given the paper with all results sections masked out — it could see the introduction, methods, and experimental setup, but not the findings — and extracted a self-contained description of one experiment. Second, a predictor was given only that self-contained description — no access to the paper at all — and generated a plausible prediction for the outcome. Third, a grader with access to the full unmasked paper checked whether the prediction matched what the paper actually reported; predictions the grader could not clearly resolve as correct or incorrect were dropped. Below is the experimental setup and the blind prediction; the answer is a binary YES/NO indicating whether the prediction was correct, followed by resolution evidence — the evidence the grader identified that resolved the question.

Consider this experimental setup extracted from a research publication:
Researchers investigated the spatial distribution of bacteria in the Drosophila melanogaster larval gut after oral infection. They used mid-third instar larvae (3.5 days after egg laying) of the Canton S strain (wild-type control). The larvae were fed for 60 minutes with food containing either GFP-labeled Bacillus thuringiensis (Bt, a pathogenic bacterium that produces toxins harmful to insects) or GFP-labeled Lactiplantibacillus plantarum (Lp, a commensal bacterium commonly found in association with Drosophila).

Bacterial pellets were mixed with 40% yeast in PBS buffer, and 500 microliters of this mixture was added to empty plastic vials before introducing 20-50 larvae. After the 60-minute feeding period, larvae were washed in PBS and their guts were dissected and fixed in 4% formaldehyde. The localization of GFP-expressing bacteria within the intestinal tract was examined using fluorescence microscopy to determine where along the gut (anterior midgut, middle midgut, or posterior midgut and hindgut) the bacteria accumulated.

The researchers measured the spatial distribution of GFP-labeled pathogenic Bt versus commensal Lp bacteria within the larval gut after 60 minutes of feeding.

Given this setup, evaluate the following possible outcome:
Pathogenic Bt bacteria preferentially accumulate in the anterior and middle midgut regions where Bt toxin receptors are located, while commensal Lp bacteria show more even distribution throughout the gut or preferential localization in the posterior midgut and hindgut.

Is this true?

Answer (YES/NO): NO